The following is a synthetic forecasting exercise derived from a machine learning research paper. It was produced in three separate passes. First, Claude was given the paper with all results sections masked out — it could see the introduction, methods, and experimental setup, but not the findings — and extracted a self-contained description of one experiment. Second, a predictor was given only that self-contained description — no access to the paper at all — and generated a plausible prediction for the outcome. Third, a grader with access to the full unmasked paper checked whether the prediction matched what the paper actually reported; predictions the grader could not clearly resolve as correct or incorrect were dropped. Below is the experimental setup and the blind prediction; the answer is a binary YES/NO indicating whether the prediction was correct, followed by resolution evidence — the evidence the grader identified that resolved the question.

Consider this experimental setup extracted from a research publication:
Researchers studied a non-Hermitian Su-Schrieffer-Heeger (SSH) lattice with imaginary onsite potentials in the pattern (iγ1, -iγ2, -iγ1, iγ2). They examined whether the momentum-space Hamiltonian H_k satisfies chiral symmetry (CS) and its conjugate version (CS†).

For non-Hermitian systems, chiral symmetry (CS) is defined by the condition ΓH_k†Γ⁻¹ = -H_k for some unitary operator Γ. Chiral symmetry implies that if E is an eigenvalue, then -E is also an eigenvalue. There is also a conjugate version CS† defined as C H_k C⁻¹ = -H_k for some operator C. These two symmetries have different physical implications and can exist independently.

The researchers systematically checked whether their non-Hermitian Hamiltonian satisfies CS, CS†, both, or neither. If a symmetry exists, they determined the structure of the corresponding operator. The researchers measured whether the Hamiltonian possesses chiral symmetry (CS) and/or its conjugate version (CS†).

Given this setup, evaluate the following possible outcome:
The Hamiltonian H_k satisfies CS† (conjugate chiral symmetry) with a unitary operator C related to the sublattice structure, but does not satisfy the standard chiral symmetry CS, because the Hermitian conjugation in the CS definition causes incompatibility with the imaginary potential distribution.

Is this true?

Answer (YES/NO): NO